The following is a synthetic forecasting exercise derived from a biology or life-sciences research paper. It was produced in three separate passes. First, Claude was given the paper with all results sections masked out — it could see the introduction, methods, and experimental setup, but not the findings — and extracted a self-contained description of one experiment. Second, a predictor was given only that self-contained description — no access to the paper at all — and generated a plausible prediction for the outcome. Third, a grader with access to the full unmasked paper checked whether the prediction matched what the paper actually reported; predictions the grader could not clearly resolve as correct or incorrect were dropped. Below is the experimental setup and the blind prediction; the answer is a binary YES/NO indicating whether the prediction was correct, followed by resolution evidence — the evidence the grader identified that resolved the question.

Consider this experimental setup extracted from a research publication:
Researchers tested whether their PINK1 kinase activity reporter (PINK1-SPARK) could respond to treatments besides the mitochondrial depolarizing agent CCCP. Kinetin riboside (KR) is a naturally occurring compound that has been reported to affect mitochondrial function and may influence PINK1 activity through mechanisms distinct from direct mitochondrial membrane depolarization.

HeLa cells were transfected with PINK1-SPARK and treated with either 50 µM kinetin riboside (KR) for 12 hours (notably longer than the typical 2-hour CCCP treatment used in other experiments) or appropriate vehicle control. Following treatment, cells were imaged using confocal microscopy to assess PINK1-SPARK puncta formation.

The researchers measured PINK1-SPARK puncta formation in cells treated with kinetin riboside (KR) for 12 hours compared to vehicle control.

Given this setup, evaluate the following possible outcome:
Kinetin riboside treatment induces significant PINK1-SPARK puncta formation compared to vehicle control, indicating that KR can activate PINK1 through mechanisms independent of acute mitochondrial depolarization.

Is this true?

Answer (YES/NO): YES